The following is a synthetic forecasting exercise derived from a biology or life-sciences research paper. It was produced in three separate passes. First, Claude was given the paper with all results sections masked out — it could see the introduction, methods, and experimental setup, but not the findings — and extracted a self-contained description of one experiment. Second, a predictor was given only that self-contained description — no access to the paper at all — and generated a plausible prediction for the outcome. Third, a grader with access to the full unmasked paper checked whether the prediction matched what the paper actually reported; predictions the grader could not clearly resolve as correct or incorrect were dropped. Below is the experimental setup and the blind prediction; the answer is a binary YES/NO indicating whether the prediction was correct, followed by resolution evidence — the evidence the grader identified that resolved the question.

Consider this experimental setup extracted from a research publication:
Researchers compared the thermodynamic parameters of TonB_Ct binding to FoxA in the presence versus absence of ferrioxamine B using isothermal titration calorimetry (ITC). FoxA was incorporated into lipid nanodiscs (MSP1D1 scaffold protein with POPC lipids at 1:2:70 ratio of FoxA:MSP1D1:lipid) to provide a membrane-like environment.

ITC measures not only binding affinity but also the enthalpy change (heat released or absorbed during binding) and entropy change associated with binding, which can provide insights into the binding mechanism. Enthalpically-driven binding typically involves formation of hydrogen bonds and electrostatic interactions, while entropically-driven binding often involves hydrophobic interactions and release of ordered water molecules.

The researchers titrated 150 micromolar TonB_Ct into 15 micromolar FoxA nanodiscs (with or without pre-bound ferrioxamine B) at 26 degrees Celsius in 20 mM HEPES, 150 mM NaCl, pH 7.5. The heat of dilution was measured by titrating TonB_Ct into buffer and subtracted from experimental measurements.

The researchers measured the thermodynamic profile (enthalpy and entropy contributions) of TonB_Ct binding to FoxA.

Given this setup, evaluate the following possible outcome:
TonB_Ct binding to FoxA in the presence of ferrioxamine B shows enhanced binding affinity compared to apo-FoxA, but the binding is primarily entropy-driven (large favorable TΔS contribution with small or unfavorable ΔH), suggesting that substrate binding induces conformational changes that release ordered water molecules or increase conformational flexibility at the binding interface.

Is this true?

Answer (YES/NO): NO